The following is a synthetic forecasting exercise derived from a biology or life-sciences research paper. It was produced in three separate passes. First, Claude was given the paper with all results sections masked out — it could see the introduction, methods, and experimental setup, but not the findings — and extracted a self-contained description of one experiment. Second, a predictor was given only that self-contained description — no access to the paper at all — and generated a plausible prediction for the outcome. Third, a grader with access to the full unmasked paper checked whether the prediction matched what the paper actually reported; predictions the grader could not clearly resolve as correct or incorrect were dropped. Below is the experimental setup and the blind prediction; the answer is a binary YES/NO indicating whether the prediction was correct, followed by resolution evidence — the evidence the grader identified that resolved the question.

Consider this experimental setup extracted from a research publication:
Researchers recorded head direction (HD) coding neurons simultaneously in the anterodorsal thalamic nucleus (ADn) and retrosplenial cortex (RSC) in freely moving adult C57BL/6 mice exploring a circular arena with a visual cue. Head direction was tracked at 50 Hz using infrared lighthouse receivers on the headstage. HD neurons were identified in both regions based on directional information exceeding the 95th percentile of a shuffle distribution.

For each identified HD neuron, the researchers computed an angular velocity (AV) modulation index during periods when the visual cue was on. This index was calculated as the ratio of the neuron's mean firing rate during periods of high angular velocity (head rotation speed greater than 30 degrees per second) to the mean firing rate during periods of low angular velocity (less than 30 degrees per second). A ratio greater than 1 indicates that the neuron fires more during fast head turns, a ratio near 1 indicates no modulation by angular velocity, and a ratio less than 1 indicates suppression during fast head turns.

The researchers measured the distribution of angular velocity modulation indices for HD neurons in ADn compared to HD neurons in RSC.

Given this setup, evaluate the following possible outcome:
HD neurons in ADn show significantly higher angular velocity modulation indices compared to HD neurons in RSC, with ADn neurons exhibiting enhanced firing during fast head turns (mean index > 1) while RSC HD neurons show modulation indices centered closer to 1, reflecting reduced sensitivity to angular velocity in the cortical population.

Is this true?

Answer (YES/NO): NO